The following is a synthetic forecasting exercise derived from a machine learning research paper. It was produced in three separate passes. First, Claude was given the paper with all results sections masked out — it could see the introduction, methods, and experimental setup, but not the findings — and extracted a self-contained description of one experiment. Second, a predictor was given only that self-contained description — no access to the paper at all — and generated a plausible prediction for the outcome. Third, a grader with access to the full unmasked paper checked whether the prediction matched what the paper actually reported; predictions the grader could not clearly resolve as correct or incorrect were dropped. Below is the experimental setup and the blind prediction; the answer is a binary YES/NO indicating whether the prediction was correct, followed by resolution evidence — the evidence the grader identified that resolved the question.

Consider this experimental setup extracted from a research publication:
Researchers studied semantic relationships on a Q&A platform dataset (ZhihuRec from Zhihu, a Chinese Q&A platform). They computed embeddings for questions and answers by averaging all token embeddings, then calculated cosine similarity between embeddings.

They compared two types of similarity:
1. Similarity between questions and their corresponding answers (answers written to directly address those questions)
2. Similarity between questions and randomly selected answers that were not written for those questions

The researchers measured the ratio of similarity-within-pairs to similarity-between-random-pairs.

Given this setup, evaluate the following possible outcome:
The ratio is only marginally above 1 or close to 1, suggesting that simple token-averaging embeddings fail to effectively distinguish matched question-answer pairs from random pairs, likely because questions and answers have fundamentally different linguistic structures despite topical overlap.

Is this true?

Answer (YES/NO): NO